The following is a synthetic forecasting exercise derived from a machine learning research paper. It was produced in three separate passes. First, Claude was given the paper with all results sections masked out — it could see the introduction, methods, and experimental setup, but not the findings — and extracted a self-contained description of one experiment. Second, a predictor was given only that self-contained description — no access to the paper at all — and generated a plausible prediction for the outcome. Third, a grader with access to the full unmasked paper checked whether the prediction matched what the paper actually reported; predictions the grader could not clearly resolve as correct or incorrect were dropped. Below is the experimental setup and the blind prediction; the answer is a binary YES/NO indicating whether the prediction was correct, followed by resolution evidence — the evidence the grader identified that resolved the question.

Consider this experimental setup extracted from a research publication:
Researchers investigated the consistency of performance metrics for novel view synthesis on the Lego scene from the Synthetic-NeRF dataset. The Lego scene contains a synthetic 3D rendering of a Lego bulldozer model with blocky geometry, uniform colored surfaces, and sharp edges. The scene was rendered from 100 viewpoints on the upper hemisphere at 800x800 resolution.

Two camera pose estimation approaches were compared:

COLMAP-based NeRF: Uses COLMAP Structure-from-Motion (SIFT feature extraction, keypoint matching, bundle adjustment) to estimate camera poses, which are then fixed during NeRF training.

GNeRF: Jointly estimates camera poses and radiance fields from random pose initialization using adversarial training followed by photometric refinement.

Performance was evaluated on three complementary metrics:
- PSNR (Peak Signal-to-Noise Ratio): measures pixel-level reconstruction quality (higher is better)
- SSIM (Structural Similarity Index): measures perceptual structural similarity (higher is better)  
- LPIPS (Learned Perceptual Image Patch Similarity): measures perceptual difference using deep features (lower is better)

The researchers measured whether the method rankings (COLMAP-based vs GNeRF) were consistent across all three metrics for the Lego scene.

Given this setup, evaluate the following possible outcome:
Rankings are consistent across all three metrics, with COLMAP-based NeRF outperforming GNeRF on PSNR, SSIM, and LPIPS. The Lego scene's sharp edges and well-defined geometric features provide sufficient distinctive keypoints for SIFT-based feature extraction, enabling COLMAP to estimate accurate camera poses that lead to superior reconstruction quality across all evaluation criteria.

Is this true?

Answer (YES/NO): YES